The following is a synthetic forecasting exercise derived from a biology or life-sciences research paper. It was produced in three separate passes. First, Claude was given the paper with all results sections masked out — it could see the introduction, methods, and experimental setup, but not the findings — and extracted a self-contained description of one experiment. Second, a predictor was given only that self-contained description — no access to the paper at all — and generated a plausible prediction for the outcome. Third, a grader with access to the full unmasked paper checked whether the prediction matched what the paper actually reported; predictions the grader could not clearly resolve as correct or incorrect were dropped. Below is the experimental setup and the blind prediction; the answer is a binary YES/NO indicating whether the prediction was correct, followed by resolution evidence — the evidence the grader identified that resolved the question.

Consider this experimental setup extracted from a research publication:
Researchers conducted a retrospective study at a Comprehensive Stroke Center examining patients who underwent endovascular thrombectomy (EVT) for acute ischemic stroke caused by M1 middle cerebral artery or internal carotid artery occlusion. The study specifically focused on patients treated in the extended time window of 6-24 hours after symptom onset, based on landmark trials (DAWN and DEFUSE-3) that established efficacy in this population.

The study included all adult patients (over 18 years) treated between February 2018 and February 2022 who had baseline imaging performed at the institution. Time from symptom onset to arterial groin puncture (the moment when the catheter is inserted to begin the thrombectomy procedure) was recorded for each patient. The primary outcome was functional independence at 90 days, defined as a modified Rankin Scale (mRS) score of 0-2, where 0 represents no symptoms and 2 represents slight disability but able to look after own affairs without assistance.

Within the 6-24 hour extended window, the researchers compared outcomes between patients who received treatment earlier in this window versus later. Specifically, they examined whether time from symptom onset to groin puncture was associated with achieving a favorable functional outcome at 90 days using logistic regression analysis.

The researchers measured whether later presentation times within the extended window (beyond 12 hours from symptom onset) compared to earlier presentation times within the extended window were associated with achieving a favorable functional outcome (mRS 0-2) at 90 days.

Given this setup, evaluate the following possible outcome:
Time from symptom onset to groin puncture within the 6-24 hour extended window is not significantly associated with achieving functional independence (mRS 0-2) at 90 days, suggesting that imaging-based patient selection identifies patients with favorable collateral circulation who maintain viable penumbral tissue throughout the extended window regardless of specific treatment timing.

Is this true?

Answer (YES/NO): NO